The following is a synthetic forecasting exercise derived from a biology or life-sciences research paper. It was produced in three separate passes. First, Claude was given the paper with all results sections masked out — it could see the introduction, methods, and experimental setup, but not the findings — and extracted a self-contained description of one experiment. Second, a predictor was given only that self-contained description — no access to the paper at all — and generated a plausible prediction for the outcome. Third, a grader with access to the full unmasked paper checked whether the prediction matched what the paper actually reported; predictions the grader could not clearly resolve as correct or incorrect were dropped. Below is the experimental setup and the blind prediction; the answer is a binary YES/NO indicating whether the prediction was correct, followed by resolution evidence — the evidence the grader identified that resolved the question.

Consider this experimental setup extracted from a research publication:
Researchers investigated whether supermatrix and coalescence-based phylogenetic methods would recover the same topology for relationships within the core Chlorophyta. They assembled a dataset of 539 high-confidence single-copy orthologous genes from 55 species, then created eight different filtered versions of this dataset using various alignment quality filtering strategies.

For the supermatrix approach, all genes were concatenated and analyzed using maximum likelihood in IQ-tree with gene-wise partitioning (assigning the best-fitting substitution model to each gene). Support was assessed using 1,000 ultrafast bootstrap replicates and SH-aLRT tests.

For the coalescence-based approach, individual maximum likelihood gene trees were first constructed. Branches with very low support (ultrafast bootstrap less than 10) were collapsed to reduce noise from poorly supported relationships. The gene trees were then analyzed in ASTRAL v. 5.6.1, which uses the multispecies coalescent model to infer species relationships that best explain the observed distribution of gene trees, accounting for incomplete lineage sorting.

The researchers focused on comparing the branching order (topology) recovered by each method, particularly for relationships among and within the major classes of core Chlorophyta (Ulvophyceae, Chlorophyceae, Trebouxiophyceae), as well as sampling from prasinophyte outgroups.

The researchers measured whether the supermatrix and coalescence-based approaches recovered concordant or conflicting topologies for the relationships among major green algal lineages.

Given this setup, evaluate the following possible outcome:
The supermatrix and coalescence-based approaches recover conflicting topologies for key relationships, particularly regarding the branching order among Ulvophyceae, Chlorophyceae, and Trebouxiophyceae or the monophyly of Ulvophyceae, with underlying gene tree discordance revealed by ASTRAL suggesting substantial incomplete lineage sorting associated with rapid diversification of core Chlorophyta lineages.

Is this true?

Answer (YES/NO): YES